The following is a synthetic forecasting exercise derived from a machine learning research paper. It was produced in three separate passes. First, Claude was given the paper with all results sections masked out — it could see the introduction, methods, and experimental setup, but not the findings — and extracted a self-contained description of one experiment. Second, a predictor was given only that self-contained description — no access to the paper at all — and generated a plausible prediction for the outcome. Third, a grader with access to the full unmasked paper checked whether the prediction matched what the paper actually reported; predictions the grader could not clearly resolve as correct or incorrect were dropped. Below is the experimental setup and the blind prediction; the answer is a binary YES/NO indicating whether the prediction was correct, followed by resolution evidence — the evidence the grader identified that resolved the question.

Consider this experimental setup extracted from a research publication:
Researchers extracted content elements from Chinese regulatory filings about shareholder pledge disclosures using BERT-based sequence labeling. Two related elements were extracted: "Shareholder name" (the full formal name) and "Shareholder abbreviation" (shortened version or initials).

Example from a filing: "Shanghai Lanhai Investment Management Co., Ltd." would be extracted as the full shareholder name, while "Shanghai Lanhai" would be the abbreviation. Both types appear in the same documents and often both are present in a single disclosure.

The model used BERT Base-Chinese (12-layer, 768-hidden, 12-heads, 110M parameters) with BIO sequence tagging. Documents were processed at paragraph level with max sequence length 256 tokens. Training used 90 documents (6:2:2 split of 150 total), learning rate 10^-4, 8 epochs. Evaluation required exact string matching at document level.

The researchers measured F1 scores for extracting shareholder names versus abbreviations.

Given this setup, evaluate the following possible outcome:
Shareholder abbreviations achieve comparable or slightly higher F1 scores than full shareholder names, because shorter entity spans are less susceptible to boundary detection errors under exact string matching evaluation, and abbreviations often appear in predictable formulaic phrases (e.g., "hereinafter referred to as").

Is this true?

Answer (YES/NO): NO